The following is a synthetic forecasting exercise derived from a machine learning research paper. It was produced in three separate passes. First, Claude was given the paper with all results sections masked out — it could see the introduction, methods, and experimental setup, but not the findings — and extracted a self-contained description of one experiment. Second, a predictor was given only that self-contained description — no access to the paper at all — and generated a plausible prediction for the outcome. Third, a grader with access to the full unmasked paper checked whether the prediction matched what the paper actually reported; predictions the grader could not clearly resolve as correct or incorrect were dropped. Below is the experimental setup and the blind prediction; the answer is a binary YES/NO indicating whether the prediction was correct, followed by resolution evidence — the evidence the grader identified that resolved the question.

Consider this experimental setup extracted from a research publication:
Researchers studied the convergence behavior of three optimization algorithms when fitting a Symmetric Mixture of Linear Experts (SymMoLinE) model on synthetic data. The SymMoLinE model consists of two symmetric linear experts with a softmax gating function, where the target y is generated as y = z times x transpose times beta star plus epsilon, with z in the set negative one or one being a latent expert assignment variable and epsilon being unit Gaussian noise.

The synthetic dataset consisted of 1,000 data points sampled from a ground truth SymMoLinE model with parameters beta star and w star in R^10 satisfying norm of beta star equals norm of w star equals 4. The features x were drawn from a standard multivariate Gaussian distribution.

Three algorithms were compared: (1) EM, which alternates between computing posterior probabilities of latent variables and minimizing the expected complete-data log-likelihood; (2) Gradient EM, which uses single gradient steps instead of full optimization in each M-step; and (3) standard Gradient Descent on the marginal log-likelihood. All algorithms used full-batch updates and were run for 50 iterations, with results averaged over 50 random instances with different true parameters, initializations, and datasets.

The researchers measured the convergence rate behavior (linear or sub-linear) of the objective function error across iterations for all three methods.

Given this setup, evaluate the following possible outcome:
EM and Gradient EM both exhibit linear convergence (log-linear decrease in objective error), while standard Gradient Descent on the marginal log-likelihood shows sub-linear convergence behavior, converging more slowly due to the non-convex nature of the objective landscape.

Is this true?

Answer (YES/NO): NO